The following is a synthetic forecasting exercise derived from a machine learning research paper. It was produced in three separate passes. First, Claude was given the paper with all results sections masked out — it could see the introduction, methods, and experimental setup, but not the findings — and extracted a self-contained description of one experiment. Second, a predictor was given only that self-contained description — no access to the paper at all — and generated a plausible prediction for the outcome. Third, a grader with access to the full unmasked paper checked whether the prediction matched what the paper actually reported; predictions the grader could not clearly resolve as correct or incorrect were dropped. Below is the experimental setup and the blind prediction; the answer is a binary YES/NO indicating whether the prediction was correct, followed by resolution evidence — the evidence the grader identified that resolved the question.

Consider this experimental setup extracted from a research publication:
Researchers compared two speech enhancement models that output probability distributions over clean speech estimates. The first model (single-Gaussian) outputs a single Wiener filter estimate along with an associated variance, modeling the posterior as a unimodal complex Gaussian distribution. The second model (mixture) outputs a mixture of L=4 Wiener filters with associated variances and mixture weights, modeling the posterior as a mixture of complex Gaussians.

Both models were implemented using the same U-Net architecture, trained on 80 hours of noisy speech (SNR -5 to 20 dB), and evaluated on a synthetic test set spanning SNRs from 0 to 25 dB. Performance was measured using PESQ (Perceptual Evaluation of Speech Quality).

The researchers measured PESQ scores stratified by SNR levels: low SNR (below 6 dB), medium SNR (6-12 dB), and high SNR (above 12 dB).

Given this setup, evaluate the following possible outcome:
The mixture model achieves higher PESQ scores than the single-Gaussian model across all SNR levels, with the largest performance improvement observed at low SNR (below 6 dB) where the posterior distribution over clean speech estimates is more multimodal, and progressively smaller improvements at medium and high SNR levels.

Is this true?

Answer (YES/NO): NO